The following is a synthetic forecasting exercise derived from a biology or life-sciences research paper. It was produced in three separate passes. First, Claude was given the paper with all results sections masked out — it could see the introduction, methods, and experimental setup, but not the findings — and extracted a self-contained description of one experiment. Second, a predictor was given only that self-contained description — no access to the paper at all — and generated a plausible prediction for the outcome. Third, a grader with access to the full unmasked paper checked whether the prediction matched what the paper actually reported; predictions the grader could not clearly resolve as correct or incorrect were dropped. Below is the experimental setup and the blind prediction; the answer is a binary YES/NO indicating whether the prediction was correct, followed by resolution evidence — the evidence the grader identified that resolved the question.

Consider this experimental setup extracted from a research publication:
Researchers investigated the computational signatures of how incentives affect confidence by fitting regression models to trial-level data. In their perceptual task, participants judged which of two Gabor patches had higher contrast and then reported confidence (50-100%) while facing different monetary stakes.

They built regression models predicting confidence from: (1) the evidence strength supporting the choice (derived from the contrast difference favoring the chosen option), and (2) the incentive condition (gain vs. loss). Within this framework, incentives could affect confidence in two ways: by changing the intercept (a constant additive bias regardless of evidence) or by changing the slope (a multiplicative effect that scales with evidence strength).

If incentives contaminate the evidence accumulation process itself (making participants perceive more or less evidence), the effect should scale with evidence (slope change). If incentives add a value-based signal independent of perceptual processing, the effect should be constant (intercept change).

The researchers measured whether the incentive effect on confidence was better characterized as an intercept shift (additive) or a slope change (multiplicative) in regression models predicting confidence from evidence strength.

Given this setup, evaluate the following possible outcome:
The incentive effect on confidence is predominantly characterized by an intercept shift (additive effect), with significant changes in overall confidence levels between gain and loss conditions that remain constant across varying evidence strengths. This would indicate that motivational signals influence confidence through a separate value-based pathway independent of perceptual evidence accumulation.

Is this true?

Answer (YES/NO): YES